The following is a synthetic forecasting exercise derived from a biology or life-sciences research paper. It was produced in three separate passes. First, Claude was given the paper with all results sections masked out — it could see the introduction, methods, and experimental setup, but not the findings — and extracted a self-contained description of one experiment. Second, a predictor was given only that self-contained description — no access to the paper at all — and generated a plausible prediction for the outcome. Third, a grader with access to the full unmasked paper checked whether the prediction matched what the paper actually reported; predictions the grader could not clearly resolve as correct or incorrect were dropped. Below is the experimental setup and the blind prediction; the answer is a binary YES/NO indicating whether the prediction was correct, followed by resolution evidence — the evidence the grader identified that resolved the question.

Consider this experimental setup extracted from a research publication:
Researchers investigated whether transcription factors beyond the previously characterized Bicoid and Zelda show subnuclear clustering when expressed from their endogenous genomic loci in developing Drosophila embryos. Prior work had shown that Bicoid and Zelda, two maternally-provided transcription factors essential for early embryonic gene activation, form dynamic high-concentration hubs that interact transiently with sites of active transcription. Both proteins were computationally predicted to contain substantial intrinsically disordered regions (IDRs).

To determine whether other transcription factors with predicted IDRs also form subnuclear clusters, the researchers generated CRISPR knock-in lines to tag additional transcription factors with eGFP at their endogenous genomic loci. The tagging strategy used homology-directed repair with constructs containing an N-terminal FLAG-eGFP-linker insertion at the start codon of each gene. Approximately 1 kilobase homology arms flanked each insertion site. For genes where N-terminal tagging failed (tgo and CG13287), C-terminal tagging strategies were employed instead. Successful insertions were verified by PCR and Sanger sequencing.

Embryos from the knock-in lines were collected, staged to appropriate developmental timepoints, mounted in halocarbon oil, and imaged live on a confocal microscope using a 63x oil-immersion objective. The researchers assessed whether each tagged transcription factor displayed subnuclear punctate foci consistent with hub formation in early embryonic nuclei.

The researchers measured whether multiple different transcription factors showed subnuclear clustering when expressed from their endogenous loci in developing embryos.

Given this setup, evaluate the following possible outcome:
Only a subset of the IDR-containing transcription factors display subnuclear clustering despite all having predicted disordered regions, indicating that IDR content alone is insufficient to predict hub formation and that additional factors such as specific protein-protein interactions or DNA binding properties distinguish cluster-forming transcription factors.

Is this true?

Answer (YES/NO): YES